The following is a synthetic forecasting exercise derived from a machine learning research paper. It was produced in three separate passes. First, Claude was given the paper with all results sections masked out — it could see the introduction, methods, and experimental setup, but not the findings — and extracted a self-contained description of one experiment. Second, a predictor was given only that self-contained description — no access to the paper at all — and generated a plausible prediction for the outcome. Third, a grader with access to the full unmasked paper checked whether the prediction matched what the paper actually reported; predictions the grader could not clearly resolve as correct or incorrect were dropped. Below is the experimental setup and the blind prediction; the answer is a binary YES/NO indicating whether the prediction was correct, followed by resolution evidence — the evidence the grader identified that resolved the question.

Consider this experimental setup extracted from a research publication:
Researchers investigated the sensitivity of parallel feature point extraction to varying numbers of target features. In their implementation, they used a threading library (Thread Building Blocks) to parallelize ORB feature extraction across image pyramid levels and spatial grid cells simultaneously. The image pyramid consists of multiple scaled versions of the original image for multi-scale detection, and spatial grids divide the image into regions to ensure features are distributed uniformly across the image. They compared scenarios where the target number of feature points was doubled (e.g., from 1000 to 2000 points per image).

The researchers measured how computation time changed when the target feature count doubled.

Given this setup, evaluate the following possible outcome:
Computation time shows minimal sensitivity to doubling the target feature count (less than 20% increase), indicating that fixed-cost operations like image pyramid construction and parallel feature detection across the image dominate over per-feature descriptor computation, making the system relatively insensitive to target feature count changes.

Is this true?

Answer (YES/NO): YES